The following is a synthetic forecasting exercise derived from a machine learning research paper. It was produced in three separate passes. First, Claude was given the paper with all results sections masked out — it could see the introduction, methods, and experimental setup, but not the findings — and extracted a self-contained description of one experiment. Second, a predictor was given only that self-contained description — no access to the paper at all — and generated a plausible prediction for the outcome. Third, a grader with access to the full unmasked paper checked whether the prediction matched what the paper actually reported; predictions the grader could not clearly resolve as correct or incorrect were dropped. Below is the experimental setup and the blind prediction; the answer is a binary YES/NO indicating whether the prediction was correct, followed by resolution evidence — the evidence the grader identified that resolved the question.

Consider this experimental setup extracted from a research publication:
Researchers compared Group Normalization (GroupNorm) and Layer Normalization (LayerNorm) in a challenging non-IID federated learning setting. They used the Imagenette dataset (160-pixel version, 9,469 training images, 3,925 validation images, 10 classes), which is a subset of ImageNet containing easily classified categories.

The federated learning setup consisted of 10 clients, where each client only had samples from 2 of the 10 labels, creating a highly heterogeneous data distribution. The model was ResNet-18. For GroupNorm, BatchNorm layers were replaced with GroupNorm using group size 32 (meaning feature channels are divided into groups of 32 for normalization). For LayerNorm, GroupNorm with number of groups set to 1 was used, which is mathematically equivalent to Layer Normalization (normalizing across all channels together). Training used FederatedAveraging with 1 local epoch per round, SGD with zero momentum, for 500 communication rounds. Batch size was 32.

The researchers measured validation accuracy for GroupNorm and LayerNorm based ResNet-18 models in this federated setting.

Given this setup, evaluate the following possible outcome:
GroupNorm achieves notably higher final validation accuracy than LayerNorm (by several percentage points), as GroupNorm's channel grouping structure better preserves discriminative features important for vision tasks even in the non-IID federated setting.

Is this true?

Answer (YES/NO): NO